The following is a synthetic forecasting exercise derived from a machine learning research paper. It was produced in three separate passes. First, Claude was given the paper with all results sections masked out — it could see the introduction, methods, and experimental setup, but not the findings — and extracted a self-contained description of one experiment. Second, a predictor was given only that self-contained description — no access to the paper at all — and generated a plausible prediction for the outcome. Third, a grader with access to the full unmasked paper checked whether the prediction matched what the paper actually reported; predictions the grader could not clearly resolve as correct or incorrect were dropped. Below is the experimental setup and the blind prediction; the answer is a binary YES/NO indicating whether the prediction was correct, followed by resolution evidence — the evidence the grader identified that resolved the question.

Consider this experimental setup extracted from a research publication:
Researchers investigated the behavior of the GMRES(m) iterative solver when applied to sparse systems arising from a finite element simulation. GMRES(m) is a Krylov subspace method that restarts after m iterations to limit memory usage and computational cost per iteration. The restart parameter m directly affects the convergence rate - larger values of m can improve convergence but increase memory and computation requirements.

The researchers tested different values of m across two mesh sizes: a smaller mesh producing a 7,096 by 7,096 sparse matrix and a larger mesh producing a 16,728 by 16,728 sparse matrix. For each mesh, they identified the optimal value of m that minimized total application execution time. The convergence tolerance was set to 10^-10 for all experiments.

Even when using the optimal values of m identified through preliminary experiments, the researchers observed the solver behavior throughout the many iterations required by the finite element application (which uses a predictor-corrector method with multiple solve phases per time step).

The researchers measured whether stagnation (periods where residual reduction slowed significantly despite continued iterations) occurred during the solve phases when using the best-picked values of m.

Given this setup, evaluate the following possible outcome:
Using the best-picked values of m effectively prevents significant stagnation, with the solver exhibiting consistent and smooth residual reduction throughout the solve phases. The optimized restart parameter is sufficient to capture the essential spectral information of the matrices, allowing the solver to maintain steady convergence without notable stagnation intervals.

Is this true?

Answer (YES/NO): NO